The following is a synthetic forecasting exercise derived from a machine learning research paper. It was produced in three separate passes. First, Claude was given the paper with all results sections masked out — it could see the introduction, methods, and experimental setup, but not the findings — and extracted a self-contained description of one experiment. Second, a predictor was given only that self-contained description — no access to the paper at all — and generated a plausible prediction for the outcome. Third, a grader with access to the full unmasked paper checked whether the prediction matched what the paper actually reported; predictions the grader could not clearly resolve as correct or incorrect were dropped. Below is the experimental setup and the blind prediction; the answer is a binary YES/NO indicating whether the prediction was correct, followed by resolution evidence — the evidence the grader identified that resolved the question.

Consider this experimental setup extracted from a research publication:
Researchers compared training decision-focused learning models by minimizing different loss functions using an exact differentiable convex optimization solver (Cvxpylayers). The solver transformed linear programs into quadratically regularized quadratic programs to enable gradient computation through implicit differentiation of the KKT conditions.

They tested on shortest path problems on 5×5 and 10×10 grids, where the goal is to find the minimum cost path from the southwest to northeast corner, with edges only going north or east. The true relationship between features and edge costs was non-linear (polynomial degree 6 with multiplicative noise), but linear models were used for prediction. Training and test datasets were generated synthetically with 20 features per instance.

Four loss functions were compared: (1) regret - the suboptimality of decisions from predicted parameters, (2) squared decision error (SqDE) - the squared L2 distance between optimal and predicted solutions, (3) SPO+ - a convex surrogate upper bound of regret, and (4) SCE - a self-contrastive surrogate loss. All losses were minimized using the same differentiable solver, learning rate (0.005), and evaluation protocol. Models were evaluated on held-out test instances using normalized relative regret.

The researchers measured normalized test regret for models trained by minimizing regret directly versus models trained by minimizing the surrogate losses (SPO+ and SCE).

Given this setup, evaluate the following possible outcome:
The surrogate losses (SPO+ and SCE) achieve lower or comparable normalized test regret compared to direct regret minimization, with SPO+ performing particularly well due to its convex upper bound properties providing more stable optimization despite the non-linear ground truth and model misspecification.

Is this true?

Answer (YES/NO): NO